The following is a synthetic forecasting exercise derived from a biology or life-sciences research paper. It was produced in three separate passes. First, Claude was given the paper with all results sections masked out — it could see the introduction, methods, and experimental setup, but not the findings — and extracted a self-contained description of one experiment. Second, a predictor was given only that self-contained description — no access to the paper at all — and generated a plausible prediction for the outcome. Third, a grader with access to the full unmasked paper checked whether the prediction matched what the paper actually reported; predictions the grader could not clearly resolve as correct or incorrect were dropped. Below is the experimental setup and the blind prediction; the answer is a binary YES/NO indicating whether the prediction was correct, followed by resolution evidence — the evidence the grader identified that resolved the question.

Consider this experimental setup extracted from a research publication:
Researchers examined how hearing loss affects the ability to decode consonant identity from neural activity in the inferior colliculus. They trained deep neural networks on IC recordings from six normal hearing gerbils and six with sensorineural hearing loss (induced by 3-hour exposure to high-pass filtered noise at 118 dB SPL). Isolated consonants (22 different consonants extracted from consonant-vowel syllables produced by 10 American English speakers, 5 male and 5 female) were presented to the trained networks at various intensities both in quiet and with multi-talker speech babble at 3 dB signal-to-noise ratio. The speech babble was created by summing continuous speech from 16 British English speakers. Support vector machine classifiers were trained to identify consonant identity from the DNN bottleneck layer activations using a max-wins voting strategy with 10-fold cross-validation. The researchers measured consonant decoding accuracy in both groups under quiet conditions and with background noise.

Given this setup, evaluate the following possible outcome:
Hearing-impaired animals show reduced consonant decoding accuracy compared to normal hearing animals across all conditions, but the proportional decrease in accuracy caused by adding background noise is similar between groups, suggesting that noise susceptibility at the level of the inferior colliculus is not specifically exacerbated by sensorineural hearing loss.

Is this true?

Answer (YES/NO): NO